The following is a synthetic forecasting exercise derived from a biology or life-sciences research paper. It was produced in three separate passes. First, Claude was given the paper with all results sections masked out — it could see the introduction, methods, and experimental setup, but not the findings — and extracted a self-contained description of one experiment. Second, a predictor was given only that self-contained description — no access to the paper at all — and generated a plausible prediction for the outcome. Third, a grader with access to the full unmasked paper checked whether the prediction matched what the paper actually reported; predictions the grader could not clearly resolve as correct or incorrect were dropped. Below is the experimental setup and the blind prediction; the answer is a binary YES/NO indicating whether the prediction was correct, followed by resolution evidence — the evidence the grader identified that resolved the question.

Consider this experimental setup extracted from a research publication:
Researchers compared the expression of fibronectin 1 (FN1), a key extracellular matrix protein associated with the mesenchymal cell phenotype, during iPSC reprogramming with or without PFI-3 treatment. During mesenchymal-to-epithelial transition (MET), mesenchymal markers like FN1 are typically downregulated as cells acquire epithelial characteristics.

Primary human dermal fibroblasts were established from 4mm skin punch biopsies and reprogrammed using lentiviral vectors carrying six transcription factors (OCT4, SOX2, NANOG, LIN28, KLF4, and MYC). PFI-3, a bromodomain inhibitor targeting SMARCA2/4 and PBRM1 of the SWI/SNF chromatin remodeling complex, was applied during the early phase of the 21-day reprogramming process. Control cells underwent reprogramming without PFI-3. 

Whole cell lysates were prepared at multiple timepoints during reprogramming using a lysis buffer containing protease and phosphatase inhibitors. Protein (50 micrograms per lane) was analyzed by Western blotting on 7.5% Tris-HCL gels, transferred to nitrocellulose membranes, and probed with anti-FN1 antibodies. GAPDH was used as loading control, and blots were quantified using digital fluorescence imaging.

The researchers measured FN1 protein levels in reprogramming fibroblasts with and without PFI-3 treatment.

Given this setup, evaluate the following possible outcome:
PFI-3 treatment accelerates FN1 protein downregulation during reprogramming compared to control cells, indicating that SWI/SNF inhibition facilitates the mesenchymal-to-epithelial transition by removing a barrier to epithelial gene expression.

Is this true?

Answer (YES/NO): YES